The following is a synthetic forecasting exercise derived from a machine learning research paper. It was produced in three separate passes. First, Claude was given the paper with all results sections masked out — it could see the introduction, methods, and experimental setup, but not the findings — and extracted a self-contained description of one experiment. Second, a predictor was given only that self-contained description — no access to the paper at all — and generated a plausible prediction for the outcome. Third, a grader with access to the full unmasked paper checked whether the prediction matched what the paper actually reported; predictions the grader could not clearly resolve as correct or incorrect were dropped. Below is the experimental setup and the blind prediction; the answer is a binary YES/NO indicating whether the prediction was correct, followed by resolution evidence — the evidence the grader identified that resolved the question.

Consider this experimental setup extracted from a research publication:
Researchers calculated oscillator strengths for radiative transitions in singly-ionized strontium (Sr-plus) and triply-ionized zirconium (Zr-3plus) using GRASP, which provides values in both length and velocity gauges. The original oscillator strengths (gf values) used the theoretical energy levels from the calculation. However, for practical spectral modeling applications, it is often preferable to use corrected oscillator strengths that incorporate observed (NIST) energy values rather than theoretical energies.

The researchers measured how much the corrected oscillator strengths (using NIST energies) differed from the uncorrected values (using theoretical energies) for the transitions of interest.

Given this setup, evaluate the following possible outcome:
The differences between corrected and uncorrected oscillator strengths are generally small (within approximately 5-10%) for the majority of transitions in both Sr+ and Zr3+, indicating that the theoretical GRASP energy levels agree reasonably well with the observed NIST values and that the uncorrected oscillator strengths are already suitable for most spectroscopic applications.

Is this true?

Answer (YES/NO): YES